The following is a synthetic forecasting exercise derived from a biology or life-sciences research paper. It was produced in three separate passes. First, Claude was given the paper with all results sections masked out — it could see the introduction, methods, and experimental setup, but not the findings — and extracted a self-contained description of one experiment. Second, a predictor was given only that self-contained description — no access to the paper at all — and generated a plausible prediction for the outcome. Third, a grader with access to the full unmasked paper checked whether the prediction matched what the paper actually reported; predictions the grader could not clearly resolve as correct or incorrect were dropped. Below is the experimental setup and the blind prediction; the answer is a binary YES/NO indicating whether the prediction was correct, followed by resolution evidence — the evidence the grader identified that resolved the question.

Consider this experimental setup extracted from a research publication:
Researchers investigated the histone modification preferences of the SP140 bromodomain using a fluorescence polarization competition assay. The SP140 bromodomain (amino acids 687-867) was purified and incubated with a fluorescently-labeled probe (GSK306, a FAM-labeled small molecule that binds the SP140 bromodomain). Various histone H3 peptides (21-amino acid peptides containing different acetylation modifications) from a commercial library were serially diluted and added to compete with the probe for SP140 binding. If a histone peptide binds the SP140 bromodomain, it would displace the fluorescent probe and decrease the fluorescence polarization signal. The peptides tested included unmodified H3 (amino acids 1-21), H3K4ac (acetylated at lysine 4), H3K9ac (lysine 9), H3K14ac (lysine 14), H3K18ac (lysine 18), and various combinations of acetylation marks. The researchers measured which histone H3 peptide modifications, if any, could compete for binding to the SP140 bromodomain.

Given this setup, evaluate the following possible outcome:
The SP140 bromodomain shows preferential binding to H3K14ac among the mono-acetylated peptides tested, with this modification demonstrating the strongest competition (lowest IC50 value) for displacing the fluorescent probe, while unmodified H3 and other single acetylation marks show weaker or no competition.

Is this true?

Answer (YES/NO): NO